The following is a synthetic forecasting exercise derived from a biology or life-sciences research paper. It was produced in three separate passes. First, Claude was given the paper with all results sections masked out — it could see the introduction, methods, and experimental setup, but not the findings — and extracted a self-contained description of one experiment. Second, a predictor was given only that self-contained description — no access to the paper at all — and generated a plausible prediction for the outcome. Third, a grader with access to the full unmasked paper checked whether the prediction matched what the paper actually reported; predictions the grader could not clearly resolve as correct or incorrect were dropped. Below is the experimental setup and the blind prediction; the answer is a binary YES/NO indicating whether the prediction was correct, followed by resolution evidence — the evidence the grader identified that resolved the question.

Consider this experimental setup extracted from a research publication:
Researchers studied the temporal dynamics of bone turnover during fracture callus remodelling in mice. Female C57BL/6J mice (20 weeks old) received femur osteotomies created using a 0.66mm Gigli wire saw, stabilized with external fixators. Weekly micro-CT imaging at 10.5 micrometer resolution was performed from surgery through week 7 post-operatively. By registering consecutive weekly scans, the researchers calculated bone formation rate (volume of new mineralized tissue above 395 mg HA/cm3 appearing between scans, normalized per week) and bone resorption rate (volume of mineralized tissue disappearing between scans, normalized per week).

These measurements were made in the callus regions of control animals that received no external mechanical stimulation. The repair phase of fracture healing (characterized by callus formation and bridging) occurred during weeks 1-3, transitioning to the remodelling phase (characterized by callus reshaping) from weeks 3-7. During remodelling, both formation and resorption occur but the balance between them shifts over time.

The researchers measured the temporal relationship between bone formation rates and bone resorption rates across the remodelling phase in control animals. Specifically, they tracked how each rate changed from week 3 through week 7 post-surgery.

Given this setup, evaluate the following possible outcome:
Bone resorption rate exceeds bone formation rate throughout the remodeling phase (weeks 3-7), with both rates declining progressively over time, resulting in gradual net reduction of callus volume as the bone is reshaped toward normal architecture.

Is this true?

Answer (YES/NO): NO